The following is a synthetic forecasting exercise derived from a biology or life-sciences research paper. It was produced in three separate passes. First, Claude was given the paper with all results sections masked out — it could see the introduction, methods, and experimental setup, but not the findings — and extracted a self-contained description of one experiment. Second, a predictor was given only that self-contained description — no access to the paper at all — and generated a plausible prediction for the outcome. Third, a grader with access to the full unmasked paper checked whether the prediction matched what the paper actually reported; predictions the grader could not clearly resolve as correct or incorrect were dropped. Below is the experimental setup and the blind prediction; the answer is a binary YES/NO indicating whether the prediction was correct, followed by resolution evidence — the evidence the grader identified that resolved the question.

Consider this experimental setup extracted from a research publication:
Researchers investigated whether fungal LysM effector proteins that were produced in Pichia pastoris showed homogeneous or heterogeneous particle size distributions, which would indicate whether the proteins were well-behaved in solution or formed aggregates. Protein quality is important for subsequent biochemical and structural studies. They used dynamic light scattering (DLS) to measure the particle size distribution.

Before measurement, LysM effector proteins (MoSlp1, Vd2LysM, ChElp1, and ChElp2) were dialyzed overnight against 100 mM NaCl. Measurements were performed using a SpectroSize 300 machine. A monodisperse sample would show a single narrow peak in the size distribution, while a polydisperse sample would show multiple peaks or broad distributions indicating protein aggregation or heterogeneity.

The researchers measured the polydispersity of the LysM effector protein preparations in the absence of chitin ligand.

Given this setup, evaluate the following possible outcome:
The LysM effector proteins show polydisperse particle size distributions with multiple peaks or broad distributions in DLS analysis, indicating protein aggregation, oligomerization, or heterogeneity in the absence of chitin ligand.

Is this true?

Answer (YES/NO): YES